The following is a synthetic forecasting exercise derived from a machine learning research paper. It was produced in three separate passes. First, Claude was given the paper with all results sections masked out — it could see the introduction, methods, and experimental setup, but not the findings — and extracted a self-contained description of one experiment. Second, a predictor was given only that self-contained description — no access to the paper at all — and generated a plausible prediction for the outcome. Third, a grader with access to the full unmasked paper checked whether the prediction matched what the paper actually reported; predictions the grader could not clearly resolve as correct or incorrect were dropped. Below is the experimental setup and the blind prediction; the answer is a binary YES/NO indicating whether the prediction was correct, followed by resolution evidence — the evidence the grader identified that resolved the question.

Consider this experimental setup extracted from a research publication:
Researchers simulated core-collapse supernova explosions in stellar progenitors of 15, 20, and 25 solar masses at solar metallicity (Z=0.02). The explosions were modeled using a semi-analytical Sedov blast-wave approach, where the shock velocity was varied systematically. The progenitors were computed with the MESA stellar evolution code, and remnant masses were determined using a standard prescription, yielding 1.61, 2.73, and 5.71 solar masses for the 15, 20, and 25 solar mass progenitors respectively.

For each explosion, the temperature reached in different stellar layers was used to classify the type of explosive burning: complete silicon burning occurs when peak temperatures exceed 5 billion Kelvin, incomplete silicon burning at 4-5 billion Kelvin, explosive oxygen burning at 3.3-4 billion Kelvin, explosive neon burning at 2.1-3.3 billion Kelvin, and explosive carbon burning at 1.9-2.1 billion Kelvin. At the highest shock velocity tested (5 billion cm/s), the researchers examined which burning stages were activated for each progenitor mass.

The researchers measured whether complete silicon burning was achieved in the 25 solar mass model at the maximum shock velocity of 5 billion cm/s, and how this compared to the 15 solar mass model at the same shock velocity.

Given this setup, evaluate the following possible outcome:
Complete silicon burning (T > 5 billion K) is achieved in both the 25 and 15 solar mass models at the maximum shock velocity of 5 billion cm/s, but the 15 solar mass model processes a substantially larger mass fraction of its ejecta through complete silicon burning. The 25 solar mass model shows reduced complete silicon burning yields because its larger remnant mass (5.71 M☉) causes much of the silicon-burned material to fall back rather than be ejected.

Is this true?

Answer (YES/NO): NO